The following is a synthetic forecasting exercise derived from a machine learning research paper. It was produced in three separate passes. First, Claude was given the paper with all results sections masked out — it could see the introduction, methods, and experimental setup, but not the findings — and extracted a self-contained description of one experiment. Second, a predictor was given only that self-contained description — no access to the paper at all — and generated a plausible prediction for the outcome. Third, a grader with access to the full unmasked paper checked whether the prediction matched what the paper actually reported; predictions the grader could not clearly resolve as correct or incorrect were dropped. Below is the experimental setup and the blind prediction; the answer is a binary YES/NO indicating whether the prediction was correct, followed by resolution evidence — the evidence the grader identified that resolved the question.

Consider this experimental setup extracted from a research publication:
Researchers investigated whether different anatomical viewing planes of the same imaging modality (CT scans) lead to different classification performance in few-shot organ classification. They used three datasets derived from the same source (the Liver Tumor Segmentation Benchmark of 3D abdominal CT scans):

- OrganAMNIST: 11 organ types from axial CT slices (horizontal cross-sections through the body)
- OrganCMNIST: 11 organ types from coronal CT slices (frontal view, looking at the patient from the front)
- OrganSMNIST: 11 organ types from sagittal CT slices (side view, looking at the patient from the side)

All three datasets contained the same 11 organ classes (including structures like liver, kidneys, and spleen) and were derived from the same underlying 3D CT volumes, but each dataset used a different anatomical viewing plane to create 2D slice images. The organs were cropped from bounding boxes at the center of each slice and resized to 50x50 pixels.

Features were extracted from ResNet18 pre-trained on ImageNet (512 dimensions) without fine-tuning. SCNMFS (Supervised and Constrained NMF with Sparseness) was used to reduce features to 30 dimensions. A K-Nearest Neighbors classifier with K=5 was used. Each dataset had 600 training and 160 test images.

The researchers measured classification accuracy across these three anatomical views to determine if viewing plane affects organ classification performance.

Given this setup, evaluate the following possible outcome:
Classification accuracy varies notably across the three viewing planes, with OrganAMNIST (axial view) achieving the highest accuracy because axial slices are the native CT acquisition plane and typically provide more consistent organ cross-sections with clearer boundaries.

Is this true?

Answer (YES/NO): YES